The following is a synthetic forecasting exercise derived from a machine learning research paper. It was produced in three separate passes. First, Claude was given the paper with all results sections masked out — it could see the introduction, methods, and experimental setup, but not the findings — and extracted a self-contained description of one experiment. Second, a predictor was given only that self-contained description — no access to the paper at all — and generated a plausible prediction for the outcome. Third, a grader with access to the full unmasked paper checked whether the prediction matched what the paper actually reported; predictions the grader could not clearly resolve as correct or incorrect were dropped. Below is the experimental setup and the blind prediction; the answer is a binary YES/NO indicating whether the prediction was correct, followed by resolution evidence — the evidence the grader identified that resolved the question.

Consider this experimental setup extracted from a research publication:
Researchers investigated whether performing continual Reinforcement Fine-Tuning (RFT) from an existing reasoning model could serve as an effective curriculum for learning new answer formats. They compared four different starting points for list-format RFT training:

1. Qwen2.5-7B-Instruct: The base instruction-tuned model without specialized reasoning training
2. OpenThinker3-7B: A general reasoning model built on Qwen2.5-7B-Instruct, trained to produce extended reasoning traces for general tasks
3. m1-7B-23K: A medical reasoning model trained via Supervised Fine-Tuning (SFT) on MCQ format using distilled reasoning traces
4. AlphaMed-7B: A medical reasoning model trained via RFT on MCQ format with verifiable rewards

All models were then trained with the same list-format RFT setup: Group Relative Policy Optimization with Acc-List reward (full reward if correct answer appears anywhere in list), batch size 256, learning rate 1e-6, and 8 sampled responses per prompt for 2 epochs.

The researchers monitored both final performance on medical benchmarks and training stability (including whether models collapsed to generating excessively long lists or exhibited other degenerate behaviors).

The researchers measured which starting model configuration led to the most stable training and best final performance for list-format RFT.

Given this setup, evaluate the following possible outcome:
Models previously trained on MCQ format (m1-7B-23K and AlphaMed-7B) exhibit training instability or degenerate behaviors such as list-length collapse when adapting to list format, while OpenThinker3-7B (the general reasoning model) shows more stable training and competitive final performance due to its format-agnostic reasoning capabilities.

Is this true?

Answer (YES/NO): NO